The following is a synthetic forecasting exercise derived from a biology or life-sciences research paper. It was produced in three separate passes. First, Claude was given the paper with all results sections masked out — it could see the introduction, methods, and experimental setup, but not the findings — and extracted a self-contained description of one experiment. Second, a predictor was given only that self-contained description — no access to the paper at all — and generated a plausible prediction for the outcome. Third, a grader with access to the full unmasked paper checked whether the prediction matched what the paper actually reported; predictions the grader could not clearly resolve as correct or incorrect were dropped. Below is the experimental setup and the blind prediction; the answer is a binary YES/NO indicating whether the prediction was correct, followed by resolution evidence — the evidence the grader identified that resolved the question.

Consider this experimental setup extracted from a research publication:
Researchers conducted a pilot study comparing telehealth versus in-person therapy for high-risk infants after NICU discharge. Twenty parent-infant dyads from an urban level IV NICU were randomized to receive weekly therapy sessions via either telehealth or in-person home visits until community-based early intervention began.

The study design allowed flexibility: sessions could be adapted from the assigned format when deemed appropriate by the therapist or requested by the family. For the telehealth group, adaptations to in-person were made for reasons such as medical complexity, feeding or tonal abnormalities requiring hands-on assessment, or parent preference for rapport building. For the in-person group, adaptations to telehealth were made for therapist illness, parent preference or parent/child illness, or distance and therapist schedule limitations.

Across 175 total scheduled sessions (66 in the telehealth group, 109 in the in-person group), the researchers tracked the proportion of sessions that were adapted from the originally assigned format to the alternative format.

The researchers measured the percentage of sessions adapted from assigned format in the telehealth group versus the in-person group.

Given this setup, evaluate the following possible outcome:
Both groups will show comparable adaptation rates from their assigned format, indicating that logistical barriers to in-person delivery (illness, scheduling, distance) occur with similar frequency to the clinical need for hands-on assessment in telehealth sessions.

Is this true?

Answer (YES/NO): NO